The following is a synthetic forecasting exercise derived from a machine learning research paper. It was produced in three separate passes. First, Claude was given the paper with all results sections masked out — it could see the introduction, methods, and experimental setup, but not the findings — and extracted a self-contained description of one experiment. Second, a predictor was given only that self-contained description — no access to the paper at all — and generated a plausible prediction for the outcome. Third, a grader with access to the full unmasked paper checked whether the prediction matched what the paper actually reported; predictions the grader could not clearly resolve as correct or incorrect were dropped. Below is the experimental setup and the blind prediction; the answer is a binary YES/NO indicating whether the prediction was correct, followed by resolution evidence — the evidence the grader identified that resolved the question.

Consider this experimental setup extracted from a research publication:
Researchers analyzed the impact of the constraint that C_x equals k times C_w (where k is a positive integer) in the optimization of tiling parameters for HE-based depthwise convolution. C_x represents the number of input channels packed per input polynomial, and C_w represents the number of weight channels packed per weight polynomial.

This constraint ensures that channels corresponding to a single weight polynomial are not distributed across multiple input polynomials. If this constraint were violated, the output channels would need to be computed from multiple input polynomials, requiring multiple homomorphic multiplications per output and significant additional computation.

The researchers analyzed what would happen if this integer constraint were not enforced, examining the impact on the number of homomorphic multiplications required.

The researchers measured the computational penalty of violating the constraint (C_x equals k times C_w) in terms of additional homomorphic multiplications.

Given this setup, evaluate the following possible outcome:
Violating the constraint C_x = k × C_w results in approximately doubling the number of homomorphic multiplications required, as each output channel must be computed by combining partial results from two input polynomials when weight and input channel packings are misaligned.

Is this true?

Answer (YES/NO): YES